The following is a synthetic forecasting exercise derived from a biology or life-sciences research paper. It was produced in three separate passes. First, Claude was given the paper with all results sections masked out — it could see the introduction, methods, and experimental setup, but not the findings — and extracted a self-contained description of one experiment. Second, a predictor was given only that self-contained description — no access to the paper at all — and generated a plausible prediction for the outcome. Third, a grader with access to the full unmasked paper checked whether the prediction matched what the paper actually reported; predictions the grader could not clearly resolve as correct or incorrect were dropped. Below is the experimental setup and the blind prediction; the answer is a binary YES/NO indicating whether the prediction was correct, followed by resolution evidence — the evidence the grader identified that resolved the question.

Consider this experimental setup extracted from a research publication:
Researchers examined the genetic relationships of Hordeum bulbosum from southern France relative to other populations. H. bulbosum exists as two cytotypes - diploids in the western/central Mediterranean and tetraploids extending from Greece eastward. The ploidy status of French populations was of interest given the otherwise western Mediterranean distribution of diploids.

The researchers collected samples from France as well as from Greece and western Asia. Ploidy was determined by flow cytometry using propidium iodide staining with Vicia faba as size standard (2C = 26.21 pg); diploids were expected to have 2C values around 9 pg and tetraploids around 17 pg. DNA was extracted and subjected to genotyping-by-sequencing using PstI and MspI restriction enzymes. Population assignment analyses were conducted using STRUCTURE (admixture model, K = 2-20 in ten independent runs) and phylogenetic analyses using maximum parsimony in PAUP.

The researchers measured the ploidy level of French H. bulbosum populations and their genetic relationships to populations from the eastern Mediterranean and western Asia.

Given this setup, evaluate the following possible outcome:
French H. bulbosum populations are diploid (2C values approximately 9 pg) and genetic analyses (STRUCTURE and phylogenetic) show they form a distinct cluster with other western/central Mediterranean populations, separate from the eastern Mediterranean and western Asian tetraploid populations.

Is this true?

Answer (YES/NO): NO